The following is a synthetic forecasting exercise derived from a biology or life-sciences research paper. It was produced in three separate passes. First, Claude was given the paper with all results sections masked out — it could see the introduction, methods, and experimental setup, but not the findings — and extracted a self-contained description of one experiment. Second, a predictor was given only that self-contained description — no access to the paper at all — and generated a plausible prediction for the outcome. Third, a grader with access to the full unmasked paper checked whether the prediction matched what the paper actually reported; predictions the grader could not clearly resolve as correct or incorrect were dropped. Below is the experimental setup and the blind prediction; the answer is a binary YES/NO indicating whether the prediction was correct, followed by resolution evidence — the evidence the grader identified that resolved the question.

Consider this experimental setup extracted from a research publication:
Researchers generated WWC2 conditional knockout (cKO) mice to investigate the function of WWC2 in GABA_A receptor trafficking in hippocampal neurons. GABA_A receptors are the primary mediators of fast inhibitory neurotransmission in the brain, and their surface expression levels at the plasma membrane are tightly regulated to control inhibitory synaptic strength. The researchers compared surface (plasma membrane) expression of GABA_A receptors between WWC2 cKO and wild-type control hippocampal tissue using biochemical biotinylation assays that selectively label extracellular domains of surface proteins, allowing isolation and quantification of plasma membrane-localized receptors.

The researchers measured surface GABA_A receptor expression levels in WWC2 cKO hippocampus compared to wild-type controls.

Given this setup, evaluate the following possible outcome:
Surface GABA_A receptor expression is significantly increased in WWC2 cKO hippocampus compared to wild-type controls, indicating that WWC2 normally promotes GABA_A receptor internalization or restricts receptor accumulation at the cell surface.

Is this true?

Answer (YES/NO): YES